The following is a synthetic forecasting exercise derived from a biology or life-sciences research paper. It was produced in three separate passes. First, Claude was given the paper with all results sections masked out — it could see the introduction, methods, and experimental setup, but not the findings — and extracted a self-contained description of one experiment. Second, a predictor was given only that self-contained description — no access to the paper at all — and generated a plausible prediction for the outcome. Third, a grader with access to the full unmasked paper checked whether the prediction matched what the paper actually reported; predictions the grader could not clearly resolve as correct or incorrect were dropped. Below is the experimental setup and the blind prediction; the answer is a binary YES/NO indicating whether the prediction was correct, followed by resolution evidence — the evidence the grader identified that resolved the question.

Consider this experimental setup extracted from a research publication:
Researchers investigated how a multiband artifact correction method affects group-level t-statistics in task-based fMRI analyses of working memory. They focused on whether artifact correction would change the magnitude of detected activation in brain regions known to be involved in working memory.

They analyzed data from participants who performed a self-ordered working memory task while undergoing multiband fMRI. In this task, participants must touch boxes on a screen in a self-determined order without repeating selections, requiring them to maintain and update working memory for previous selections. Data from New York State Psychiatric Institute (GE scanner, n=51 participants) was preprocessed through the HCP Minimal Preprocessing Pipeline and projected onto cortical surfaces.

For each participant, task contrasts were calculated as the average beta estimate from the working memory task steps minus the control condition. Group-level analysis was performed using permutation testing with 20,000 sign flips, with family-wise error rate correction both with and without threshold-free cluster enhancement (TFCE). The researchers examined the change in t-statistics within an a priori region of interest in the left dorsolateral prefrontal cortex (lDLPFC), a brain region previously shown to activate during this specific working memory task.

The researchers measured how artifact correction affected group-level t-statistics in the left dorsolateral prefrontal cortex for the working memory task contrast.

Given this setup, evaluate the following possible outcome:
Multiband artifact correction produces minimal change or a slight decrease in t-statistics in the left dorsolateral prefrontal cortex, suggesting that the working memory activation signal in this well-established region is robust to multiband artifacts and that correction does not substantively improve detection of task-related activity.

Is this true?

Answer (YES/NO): NO